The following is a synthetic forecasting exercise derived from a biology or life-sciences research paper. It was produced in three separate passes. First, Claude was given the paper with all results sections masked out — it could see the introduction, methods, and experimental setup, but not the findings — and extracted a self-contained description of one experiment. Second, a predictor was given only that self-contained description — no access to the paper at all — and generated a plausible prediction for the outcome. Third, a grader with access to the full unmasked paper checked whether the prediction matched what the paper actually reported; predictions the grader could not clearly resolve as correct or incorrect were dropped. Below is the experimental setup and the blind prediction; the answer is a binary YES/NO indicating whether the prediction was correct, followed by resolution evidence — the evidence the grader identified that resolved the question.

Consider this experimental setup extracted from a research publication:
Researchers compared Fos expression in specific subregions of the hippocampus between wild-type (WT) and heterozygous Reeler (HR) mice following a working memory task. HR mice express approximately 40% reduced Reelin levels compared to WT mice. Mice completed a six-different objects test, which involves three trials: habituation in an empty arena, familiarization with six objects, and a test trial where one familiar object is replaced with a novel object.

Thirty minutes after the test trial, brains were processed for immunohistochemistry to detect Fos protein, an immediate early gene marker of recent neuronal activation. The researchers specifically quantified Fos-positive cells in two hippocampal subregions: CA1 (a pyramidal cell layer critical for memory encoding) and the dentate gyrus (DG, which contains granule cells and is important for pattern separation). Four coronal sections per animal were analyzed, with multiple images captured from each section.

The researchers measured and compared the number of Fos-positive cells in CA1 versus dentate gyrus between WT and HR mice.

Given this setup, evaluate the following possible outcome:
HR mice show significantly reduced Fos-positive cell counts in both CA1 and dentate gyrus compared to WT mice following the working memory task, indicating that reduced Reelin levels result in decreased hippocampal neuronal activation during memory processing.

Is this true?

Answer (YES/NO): NO